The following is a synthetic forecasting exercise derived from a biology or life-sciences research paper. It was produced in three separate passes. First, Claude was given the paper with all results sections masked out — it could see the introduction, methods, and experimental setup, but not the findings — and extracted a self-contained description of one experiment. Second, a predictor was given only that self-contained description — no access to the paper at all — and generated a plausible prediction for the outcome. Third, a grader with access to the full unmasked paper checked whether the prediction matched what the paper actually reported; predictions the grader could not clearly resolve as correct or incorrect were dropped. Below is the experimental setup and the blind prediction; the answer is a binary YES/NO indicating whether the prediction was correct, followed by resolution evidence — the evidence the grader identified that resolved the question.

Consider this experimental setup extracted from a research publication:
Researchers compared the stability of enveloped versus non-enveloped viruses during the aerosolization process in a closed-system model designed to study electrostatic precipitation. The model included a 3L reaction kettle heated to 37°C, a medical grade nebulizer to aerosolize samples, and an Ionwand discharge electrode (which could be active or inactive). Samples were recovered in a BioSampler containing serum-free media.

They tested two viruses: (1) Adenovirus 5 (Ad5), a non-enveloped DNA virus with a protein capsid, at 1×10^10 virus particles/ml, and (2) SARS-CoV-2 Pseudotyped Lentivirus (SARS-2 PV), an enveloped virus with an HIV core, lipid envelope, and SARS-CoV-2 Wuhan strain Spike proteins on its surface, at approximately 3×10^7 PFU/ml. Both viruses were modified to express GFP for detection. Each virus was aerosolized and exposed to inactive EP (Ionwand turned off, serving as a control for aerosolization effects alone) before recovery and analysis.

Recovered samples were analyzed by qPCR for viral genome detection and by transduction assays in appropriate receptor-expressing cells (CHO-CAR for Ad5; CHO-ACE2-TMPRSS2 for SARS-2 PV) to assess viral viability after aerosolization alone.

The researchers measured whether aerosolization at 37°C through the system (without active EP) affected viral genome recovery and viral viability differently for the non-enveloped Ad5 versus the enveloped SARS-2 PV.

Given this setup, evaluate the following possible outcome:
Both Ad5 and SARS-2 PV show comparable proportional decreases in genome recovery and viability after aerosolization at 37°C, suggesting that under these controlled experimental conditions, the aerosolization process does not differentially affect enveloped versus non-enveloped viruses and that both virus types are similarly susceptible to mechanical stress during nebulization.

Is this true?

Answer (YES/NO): NO